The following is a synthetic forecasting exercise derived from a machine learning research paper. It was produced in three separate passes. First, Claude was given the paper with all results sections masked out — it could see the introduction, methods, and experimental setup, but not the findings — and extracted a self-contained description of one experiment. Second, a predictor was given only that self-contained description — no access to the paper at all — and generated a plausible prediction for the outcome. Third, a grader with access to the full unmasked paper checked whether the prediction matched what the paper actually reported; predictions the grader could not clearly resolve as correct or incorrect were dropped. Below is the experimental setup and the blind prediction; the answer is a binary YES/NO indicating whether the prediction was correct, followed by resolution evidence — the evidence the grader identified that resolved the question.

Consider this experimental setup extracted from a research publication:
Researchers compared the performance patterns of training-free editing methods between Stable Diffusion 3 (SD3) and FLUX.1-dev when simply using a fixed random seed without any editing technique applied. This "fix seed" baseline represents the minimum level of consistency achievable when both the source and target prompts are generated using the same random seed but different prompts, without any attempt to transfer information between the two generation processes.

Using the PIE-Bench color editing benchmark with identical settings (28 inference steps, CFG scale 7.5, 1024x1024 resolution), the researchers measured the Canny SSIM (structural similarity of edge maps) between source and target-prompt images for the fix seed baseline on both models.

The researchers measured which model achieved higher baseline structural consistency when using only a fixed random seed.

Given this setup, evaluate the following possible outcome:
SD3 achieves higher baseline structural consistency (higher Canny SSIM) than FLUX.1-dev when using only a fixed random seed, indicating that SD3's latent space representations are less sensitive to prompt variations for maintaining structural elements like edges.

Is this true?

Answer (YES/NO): NO